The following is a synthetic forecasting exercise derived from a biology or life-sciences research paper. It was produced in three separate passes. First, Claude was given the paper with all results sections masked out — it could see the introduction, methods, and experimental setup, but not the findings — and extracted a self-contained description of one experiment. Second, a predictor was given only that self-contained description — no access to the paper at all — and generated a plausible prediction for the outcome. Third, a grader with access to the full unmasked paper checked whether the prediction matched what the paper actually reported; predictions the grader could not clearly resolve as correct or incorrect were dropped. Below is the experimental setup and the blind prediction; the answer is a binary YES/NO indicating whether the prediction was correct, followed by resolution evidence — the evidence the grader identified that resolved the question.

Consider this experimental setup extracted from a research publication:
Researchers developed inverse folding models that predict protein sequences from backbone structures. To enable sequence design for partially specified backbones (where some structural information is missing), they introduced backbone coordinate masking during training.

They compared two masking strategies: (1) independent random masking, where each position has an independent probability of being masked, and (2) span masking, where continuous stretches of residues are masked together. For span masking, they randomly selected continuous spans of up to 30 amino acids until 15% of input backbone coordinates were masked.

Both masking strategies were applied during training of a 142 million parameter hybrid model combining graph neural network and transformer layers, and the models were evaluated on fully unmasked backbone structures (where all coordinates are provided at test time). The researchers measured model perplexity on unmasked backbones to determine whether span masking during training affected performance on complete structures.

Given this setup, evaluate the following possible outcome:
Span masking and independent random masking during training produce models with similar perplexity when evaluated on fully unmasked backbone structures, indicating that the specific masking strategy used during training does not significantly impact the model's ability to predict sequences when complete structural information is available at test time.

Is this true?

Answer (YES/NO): NO